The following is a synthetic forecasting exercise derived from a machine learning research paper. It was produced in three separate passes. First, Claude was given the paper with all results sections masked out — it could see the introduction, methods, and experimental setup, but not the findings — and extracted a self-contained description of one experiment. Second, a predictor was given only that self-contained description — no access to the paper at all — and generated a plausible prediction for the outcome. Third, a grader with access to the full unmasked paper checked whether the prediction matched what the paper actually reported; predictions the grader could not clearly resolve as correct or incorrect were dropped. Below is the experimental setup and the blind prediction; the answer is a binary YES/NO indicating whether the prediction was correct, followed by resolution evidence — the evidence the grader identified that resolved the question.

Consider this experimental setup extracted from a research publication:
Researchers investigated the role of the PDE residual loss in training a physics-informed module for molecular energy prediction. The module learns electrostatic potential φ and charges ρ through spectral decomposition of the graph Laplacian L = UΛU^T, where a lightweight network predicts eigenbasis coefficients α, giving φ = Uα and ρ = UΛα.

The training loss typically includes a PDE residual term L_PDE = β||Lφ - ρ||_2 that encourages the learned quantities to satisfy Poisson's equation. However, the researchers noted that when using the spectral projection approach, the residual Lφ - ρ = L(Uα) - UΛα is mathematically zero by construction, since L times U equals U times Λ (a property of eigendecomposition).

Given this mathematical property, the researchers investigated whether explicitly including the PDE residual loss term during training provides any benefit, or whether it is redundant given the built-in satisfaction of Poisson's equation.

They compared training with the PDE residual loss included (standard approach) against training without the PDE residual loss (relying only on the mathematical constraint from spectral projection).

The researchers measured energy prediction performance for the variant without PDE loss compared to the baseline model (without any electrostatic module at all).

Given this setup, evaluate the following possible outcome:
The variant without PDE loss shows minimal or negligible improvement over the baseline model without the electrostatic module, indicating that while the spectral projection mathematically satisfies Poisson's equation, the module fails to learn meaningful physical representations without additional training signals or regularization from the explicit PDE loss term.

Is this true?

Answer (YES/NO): NO